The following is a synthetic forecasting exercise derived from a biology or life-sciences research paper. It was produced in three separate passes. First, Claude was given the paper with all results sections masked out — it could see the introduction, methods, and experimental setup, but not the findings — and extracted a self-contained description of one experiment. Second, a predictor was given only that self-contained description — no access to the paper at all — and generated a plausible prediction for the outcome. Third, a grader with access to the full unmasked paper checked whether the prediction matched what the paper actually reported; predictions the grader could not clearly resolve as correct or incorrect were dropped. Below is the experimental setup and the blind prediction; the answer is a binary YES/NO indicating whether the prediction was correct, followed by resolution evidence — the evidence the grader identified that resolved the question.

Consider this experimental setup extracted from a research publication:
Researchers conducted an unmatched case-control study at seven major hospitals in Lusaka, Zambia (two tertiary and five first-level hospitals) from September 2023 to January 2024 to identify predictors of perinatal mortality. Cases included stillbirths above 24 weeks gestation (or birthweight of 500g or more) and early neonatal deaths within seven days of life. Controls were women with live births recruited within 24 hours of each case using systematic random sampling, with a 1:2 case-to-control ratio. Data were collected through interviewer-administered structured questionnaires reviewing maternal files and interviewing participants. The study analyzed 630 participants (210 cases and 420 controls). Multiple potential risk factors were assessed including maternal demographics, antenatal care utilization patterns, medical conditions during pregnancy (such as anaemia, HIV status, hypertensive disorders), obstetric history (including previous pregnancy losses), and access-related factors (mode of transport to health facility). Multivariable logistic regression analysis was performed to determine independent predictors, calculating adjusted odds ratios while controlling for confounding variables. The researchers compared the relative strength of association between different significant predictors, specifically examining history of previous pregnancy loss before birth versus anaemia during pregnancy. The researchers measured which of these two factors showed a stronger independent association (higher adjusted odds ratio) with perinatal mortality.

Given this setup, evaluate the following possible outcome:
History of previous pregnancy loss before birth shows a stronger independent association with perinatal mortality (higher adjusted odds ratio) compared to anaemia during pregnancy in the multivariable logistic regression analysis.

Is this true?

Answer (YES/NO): YES